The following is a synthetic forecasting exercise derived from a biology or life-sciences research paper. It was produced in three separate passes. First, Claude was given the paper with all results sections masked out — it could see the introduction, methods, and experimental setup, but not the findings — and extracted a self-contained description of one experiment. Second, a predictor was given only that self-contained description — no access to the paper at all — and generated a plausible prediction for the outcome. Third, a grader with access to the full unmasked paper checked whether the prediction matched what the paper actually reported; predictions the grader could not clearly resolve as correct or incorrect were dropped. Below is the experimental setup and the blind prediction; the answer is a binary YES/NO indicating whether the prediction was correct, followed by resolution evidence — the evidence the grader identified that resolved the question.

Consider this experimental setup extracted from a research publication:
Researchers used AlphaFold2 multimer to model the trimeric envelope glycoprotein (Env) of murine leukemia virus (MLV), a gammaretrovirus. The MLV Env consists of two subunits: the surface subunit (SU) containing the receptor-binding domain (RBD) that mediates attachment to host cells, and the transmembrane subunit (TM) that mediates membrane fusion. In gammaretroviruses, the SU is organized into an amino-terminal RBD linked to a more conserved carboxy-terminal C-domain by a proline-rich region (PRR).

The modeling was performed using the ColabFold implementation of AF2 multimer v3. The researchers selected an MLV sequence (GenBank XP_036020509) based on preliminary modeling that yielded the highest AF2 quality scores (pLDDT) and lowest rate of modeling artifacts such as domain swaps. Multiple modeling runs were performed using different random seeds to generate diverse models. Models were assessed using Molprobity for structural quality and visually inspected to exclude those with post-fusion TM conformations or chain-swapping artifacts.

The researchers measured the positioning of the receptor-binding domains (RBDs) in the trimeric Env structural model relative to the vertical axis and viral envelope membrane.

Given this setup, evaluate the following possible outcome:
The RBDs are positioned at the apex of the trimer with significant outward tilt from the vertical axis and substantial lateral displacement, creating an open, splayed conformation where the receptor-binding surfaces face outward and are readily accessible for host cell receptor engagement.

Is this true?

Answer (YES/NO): NO